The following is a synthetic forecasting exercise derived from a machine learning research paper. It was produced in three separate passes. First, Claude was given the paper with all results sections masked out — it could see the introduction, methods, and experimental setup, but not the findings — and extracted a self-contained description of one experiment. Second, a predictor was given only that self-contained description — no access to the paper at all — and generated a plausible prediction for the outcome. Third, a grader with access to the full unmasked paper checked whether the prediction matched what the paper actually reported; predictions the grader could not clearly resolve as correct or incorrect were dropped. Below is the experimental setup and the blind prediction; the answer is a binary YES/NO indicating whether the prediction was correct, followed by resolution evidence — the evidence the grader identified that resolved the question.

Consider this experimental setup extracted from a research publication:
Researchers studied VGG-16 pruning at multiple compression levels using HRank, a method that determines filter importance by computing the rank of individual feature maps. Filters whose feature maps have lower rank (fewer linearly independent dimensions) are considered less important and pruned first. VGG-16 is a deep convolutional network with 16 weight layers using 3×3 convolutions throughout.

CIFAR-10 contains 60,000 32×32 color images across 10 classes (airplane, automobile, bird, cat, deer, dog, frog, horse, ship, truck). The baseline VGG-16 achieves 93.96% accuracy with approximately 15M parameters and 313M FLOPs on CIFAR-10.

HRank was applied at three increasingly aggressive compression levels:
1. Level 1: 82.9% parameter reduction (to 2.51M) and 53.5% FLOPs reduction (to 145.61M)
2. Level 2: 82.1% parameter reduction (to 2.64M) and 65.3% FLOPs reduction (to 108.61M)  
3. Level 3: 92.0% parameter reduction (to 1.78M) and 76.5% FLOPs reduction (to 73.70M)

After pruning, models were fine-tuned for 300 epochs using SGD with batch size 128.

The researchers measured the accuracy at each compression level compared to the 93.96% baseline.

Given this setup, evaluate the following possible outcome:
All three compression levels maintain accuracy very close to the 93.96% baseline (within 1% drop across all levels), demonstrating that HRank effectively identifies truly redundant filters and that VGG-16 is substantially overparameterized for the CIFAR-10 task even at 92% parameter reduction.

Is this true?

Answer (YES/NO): NO